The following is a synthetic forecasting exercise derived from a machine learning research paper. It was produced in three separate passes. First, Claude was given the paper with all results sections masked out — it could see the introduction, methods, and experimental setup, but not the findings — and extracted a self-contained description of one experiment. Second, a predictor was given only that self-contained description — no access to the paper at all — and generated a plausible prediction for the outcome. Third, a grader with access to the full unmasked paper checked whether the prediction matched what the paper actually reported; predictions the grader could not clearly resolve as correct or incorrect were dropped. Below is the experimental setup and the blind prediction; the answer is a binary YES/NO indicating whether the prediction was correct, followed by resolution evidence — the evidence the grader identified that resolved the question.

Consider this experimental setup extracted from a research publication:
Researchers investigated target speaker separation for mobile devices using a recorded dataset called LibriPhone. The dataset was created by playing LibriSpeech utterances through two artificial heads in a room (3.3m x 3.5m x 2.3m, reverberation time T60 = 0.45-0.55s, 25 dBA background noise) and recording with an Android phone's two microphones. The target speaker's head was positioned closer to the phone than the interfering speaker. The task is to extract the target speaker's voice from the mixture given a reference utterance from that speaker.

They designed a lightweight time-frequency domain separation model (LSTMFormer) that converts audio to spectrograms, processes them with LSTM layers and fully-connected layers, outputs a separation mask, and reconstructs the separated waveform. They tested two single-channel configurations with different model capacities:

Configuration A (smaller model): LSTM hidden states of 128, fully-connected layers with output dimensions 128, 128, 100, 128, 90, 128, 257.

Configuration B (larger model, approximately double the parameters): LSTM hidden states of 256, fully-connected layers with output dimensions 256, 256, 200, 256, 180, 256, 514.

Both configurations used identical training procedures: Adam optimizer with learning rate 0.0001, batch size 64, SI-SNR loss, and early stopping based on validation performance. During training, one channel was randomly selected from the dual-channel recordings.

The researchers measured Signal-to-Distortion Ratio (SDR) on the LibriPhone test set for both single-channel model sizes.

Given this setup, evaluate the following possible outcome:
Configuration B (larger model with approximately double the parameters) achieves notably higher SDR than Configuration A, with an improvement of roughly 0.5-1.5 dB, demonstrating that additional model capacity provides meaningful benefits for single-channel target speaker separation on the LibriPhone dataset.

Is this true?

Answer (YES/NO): NO